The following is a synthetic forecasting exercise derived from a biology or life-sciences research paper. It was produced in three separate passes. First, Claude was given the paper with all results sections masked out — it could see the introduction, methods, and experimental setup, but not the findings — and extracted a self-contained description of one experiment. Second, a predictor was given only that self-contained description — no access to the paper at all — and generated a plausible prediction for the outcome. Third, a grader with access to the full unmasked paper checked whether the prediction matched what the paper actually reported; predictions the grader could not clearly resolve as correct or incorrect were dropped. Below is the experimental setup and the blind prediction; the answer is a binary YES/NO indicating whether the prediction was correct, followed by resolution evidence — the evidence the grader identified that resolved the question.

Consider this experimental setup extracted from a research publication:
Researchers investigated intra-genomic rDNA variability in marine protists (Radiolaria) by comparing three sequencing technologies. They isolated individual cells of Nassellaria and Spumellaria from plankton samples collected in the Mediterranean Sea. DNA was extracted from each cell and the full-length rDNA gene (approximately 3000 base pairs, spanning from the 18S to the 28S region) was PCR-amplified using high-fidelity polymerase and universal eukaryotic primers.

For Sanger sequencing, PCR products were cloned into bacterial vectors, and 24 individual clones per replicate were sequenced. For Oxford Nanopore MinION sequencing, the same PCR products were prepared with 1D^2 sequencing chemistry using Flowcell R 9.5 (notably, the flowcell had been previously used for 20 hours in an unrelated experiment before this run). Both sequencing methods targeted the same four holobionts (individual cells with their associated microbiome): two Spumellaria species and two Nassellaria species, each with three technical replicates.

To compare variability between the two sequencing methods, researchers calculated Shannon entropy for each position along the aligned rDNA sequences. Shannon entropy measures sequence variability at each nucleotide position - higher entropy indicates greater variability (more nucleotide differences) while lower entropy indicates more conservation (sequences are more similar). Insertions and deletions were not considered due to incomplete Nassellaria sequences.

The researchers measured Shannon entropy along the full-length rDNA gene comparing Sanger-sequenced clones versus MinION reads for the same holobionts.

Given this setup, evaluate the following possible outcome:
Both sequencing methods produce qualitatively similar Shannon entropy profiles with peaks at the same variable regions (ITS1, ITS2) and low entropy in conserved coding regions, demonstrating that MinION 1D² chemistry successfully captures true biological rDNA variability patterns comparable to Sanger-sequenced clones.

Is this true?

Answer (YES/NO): NO